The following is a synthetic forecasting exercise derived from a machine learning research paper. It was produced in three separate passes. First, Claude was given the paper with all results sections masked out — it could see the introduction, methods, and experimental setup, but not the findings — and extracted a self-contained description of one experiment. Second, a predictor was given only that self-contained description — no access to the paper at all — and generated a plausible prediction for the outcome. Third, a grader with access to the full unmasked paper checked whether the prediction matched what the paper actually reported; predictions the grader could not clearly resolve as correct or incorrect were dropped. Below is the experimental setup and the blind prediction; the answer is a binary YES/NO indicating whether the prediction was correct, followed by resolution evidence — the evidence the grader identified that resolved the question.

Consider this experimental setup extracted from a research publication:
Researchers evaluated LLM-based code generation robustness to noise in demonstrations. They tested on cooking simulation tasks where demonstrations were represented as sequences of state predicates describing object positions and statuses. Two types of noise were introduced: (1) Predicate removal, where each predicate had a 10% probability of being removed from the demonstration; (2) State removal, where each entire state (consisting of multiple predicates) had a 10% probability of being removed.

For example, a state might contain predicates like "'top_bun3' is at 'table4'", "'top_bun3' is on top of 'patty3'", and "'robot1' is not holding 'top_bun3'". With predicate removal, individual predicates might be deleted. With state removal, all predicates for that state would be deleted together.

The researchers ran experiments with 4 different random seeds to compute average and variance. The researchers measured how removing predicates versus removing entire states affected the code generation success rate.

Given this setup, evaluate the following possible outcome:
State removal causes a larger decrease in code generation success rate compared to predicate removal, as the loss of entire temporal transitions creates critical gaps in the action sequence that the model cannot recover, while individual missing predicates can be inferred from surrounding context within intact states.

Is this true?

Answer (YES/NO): NO